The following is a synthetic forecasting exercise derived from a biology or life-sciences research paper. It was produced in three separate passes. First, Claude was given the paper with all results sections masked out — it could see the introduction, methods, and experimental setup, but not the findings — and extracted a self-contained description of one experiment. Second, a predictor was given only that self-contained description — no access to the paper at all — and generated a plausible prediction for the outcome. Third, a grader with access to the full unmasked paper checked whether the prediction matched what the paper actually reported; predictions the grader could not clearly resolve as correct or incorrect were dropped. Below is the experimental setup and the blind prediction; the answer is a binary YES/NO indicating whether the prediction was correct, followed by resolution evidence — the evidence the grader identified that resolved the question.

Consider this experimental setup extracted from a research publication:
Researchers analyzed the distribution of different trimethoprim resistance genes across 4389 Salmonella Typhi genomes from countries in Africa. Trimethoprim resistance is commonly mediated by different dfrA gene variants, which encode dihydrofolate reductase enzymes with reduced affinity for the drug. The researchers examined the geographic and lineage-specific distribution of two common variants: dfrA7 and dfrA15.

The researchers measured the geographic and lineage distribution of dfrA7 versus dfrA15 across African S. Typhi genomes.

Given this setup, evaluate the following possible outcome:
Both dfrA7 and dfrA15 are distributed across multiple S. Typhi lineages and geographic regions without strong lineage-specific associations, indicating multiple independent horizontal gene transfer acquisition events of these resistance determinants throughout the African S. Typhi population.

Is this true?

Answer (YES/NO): NO